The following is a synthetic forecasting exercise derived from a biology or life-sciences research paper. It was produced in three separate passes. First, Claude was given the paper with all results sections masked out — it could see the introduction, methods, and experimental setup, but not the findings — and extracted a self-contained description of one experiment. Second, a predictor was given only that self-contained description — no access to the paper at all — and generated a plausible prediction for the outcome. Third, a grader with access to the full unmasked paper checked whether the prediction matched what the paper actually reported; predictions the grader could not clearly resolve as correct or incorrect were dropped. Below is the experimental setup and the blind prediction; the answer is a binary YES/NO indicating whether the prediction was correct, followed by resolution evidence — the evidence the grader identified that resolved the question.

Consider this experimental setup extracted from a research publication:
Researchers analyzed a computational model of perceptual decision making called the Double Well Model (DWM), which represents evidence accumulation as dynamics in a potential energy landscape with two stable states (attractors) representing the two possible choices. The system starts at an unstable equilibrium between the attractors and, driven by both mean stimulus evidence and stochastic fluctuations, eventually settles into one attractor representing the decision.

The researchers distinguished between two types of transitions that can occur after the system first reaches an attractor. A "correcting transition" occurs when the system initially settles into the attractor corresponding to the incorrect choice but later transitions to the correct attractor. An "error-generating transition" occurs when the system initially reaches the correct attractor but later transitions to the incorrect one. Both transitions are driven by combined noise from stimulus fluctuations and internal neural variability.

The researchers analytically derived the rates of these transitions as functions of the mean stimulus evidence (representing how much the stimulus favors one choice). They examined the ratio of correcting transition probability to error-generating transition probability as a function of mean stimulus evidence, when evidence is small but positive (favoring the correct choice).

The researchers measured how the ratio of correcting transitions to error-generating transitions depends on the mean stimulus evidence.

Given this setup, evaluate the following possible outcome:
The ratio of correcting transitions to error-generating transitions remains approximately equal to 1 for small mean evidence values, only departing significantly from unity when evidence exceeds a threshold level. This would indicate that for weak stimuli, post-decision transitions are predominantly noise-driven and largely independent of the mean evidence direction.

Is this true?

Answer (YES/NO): NO